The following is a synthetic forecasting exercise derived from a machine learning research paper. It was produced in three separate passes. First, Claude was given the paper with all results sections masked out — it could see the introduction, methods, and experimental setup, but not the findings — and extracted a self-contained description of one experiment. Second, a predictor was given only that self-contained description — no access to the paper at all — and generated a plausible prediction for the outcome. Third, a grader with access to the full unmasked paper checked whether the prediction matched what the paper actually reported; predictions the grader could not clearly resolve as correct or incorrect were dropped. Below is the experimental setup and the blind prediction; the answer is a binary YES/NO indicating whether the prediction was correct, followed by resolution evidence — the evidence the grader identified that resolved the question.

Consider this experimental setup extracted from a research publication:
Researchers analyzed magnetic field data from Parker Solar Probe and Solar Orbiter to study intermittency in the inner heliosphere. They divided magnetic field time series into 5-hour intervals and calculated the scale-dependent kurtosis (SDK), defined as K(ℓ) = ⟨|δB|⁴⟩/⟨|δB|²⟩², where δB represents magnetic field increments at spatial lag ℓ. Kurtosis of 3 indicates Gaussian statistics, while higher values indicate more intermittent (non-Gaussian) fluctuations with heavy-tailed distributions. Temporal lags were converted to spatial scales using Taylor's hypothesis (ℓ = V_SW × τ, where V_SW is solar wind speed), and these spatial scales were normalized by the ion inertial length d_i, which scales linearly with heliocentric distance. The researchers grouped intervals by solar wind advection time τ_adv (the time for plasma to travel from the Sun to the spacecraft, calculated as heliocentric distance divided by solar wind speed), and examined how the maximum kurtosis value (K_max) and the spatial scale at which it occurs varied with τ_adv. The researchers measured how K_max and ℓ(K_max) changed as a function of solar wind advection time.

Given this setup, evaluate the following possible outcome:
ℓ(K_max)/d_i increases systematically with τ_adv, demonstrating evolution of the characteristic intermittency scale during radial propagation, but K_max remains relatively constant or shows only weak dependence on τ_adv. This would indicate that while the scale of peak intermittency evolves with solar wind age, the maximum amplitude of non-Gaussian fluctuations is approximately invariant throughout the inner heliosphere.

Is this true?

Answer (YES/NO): NO